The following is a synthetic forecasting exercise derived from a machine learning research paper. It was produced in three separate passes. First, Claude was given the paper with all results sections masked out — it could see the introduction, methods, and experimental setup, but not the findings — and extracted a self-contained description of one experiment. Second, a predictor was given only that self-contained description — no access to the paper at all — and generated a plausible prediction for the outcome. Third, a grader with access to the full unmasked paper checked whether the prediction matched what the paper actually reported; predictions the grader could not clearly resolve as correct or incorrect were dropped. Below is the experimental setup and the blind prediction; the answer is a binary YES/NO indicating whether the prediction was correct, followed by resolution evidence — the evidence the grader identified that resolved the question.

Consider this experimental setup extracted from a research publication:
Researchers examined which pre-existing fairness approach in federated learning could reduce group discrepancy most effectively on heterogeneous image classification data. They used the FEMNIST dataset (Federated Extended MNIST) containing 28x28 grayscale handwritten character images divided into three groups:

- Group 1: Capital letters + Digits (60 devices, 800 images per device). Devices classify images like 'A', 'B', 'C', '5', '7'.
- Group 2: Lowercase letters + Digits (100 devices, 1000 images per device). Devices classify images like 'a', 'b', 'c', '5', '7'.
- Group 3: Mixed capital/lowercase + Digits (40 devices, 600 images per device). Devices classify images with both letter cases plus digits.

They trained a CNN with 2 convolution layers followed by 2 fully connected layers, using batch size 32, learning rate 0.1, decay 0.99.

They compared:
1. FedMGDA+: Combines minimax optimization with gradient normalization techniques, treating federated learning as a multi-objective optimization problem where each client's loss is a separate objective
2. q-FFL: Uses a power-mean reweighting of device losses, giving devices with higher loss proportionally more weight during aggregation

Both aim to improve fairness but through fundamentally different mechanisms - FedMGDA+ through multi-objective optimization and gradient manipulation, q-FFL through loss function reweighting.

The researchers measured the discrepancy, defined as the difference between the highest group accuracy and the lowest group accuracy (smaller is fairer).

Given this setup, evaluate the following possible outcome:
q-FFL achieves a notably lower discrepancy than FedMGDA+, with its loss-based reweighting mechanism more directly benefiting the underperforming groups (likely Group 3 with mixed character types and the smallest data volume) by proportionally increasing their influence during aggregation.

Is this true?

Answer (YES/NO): NO